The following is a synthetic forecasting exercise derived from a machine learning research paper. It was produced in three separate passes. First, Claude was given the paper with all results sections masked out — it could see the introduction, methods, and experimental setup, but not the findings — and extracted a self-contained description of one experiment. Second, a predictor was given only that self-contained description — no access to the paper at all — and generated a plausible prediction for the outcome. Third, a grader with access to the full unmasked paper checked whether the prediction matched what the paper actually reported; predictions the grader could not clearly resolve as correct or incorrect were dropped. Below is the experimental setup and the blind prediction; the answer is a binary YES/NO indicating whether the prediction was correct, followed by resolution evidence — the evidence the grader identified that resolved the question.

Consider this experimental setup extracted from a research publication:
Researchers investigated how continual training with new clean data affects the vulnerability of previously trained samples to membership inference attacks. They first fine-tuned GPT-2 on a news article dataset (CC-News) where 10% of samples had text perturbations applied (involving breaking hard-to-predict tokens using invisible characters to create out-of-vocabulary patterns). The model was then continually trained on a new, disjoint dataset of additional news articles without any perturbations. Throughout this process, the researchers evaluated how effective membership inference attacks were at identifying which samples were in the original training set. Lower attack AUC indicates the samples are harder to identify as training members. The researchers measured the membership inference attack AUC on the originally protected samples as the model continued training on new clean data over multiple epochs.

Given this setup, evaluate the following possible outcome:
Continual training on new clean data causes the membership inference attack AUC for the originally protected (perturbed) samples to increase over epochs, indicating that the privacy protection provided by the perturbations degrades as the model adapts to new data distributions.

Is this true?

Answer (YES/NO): NO